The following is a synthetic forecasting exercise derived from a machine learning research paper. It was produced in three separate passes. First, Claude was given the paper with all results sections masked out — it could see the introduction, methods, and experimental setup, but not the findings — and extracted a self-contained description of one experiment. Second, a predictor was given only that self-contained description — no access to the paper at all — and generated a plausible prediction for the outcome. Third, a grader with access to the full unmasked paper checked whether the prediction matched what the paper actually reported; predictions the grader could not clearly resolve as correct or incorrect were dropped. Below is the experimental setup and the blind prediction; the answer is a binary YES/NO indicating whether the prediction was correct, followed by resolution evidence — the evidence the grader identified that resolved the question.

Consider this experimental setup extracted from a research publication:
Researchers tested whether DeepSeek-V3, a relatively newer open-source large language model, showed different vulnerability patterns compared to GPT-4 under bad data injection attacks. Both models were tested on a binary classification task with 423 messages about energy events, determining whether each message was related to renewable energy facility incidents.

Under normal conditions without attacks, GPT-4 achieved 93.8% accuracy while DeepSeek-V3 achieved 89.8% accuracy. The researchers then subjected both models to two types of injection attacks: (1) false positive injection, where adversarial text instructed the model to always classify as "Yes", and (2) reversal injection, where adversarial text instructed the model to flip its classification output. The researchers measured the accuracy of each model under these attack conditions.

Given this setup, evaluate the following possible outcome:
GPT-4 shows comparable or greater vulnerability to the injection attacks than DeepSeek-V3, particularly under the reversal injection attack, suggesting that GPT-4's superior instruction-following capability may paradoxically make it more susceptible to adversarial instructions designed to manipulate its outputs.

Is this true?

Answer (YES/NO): NO